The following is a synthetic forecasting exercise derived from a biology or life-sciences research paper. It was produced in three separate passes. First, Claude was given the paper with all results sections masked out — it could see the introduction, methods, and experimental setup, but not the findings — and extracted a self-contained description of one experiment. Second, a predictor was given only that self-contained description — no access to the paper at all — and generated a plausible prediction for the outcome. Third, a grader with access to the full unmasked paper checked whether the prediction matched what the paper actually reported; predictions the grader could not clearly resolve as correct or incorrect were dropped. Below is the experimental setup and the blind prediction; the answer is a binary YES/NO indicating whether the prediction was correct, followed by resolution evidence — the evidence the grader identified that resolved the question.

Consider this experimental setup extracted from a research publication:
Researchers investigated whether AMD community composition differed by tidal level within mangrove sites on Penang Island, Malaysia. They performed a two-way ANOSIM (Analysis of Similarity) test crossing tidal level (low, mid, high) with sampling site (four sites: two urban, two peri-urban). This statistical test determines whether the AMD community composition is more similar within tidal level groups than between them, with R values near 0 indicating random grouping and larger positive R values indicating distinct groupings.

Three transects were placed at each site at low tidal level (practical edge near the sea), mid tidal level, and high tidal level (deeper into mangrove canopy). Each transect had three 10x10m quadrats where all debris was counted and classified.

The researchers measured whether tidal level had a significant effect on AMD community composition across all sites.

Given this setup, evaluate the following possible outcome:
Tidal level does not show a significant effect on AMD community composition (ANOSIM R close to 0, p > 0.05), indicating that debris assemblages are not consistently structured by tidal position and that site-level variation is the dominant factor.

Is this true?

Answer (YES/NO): YES